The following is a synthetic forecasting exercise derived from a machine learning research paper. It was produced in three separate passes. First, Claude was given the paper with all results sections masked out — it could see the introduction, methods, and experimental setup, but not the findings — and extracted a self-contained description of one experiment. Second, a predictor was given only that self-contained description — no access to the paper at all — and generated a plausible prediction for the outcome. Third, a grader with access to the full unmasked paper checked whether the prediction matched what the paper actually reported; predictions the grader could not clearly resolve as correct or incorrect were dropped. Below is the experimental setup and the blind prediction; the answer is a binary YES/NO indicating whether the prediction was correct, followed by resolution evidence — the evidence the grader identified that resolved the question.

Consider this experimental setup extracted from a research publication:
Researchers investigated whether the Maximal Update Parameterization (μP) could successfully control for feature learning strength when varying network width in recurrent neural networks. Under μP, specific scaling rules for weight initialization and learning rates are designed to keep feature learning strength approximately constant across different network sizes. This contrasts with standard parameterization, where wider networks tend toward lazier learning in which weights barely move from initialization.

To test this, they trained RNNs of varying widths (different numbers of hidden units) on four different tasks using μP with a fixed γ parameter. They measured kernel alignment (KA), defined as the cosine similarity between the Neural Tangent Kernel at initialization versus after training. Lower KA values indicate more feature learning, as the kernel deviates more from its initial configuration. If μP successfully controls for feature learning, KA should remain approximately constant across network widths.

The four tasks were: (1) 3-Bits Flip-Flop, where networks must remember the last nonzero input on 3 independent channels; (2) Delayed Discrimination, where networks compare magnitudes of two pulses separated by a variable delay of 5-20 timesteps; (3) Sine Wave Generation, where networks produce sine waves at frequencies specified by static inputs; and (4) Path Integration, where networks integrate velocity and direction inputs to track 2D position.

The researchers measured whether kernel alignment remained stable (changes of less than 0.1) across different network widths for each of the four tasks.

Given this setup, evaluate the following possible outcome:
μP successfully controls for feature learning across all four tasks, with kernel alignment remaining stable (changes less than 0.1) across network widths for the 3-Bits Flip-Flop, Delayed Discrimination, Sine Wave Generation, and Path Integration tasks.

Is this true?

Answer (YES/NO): NO